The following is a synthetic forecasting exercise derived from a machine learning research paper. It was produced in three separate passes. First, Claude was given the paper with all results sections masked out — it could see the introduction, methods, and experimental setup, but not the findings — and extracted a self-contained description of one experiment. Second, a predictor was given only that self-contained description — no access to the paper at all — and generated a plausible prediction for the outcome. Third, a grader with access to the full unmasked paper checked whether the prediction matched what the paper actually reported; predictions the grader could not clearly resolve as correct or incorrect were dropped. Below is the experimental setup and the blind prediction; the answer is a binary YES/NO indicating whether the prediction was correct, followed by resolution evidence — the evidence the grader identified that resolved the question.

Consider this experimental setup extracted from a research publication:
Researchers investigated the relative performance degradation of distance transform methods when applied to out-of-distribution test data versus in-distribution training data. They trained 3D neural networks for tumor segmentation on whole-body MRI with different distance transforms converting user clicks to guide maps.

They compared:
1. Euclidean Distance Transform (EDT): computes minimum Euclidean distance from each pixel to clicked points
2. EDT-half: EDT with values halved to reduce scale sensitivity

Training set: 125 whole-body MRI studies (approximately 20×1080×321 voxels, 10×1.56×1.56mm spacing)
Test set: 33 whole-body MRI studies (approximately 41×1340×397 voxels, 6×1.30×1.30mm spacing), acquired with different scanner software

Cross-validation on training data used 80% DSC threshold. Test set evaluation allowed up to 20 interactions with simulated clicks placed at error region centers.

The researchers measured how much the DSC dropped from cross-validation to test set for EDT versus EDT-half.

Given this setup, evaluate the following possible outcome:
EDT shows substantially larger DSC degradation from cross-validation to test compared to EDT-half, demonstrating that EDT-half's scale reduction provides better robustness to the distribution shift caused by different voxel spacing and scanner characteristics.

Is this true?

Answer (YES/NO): NO